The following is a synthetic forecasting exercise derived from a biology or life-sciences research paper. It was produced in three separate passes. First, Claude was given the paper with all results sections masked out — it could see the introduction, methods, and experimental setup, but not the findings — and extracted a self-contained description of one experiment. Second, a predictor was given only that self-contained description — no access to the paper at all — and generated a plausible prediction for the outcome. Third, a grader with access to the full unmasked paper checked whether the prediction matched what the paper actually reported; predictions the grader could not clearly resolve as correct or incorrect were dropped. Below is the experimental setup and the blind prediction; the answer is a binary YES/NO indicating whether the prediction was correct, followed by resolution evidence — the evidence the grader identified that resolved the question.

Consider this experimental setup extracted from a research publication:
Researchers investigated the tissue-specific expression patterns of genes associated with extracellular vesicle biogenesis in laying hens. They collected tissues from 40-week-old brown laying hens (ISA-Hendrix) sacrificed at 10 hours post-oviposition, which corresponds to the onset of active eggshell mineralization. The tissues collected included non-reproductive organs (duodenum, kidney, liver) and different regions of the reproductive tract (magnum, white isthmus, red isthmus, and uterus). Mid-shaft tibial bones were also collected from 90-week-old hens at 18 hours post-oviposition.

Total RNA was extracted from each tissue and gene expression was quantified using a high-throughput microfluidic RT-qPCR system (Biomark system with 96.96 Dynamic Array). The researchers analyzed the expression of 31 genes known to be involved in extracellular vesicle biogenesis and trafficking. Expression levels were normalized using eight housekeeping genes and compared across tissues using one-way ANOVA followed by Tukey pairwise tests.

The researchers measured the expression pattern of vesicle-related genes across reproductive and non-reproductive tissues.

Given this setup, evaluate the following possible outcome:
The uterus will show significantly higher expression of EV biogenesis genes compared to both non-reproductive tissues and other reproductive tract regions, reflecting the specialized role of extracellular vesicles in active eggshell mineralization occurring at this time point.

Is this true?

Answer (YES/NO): NO